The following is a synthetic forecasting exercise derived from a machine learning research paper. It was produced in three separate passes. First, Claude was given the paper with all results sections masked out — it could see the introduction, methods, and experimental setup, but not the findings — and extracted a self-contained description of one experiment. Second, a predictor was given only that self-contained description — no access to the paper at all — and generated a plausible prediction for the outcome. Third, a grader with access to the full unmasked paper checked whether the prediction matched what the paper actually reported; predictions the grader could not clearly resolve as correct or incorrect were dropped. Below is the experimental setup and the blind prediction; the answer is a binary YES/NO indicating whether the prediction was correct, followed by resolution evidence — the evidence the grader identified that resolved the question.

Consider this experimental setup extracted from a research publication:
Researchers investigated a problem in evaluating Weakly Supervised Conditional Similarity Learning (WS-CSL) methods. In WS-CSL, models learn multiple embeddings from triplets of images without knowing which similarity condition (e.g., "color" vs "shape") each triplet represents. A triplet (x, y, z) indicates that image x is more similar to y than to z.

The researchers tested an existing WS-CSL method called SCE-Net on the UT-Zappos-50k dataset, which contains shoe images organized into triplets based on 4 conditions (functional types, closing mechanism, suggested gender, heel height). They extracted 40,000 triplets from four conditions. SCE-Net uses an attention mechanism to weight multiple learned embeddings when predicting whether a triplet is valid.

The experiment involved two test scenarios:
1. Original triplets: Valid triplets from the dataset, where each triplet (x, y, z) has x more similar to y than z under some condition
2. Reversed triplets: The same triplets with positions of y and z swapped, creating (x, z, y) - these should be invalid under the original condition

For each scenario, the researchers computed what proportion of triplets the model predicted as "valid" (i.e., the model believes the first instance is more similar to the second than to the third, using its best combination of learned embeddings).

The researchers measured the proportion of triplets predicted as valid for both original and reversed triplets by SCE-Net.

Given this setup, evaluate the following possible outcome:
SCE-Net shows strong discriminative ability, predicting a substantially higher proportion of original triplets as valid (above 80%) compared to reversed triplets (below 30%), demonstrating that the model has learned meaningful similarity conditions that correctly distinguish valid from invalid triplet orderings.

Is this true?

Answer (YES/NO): NO